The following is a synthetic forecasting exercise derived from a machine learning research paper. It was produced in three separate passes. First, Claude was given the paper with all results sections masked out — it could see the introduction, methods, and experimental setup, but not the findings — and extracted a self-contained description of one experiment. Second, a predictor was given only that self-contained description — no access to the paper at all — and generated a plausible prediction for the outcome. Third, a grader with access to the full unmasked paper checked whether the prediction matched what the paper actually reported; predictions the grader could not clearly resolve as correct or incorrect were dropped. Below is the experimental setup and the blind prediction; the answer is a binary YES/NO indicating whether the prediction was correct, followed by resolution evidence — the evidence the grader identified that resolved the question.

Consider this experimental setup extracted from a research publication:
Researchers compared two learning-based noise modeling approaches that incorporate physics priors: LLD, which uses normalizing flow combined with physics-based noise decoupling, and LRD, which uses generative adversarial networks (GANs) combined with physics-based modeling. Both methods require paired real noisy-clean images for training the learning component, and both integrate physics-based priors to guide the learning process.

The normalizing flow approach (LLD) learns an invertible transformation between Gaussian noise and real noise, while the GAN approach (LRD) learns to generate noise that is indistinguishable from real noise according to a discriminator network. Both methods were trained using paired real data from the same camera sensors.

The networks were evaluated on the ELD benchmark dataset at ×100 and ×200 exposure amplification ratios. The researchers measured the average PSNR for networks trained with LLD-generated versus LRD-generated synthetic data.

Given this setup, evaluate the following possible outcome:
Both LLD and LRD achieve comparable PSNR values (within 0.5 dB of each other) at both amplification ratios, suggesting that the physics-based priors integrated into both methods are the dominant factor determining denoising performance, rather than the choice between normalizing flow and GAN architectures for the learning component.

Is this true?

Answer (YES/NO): YES